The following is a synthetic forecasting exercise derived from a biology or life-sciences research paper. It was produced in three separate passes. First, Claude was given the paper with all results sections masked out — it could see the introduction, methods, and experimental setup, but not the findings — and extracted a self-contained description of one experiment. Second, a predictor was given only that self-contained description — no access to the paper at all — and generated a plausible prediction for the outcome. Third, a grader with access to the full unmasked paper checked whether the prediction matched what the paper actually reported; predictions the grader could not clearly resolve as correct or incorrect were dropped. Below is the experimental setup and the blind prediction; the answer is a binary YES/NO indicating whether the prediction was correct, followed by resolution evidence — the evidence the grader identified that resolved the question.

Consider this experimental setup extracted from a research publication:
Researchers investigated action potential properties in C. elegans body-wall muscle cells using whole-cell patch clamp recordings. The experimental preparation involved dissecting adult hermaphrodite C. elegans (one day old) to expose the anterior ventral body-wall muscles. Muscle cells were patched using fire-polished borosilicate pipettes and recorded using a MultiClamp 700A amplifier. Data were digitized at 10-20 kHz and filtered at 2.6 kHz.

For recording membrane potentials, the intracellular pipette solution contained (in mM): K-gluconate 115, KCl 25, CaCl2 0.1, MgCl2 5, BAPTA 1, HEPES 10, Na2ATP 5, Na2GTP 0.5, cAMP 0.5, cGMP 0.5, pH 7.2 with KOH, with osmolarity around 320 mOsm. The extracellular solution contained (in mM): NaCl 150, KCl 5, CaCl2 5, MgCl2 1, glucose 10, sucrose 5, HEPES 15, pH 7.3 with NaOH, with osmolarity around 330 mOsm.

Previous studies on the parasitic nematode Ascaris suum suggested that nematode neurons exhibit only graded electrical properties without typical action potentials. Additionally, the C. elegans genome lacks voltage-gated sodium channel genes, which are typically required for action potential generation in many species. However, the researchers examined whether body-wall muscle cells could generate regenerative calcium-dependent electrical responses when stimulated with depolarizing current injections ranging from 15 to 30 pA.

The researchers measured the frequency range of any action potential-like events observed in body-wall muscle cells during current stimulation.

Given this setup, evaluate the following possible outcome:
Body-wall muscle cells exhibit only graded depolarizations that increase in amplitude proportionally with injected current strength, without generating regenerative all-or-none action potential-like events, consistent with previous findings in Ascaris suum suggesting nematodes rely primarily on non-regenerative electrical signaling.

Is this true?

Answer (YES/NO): NO